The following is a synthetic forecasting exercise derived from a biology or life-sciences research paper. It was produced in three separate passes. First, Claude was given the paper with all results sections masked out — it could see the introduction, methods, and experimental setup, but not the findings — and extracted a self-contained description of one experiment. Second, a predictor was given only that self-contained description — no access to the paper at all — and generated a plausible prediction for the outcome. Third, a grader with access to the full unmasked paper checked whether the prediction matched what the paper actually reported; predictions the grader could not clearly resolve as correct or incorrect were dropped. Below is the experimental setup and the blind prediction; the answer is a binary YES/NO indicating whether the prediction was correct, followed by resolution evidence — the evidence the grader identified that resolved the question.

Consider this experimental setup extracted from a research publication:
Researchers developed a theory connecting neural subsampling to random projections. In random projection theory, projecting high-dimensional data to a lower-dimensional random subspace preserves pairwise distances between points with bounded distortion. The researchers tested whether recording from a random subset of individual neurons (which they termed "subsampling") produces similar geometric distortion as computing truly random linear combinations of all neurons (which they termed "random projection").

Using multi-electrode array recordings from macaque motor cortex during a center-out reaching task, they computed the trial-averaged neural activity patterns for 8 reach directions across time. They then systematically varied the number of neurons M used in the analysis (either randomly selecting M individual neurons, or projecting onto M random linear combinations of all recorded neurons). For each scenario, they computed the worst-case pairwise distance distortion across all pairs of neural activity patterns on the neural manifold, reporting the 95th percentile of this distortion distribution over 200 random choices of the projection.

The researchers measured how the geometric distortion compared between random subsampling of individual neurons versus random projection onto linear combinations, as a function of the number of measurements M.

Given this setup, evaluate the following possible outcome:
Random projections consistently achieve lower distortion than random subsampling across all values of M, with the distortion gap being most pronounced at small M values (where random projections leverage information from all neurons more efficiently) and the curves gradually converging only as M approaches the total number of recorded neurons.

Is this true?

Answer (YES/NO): NO